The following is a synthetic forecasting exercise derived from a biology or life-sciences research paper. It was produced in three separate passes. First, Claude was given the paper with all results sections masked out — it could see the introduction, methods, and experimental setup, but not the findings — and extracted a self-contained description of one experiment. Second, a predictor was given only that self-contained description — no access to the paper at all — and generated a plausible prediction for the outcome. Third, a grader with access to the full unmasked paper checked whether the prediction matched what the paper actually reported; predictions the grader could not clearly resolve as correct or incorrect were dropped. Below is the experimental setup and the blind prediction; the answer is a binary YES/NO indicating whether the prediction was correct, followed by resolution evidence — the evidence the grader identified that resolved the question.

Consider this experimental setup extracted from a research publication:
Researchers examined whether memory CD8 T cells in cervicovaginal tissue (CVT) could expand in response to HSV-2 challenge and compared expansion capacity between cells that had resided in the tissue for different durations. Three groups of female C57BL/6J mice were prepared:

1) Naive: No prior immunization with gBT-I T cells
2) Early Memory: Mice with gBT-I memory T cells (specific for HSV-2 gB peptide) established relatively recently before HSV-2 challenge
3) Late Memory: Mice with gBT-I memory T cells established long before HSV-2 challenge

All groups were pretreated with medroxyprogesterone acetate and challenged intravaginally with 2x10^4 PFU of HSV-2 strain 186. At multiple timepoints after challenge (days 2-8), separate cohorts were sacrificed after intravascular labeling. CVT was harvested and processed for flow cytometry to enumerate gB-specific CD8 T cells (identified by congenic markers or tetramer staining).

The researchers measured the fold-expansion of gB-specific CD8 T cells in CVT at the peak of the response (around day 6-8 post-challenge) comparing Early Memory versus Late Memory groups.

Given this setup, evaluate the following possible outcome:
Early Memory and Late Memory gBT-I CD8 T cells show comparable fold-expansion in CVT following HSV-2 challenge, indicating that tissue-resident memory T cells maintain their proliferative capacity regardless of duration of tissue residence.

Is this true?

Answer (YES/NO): NO